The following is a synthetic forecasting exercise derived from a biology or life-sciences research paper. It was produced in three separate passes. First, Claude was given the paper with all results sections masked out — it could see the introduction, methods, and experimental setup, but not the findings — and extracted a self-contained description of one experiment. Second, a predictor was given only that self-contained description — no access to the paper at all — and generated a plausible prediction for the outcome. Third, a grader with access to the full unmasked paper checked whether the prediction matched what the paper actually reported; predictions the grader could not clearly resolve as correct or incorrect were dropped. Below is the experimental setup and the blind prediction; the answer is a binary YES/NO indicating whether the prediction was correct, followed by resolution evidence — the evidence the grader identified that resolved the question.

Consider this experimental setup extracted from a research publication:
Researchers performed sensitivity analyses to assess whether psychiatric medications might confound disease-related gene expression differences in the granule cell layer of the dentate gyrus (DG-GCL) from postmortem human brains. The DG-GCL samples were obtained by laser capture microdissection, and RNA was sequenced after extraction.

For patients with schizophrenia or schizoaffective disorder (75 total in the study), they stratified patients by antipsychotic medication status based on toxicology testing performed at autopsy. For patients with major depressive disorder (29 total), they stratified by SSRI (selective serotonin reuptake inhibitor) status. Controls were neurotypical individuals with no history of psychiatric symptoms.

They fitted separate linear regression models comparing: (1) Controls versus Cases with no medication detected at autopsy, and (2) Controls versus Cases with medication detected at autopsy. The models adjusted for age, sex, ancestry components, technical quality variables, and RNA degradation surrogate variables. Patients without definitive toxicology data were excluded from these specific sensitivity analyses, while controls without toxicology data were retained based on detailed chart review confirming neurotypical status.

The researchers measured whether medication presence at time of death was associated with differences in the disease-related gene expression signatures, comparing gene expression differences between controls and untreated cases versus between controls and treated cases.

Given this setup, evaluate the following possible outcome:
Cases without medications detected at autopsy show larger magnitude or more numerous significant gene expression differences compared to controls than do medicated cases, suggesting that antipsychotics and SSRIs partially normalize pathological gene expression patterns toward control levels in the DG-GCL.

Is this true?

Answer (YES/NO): NO